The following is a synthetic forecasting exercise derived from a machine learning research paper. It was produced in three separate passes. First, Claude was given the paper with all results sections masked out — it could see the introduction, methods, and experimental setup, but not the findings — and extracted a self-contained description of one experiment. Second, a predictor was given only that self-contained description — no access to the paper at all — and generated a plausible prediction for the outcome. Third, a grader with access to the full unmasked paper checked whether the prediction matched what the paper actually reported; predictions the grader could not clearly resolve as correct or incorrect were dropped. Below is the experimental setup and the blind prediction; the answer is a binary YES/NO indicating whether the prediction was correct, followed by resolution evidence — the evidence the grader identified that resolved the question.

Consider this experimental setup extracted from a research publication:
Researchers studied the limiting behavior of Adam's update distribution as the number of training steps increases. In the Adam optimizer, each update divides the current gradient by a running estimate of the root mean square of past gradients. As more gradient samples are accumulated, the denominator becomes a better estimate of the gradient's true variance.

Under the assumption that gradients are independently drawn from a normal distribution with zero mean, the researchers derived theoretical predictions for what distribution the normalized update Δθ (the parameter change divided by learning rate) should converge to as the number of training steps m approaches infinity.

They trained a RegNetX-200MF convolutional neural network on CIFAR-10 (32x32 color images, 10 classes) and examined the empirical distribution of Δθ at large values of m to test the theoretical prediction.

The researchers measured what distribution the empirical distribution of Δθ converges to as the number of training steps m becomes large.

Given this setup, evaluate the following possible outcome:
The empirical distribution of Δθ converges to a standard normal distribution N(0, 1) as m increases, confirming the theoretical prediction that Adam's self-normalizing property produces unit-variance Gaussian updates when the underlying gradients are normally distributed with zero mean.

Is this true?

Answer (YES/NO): YES